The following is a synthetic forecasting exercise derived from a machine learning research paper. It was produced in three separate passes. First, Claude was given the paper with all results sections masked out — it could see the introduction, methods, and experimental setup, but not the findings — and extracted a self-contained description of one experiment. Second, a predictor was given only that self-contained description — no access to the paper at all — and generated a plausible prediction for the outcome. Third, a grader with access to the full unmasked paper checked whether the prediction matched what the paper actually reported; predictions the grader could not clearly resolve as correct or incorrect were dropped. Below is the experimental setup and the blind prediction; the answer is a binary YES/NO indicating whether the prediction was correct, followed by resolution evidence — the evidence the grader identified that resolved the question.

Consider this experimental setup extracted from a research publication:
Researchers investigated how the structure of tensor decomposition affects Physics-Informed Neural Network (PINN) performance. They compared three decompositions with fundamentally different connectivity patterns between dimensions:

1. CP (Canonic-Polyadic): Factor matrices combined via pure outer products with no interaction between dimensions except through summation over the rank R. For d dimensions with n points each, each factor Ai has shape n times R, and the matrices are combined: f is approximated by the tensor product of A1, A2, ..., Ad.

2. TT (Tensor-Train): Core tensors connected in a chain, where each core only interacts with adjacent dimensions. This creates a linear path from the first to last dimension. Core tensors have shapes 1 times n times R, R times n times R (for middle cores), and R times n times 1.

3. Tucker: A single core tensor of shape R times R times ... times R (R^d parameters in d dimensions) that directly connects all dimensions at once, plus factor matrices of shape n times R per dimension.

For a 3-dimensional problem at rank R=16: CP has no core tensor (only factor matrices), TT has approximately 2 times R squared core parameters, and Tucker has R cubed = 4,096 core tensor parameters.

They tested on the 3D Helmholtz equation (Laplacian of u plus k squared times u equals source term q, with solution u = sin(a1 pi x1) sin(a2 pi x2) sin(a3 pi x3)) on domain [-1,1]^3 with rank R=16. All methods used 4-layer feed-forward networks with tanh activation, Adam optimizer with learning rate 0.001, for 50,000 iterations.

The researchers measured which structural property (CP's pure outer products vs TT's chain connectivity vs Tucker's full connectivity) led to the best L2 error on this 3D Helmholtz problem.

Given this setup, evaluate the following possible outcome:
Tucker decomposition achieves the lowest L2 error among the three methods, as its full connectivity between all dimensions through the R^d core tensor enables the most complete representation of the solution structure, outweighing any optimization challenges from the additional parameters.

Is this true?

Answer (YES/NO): NO